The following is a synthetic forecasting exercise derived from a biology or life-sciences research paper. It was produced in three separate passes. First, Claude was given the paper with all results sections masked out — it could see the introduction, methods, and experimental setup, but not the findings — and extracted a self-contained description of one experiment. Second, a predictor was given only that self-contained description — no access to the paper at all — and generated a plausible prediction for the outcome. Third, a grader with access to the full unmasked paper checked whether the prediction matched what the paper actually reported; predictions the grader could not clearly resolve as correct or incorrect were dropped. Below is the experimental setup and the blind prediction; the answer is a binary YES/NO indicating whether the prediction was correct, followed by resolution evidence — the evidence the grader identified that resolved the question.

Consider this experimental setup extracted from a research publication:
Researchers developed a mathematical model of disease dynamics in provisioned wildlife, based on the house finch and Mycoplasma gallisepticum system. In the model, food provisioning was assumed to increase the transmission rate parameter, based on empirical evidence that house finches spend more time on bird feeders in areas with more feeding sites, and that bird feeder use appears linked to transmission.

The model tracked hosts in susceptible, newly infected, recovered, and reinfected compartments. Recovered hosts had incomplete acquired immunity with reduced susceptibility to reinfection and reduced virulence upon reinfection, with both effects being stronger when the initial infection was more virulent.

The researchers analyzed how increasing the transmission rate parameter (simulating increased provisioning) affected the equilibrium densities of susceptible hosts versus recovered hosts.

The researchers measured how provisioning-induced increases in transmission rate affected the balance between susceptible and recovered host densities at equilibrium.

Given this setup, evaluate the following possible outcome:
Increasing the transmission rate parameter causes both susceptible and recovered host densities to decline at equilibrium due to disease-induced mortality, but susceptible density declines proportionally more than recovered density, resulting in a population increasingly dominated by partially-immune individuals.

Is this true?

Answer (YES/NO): NO